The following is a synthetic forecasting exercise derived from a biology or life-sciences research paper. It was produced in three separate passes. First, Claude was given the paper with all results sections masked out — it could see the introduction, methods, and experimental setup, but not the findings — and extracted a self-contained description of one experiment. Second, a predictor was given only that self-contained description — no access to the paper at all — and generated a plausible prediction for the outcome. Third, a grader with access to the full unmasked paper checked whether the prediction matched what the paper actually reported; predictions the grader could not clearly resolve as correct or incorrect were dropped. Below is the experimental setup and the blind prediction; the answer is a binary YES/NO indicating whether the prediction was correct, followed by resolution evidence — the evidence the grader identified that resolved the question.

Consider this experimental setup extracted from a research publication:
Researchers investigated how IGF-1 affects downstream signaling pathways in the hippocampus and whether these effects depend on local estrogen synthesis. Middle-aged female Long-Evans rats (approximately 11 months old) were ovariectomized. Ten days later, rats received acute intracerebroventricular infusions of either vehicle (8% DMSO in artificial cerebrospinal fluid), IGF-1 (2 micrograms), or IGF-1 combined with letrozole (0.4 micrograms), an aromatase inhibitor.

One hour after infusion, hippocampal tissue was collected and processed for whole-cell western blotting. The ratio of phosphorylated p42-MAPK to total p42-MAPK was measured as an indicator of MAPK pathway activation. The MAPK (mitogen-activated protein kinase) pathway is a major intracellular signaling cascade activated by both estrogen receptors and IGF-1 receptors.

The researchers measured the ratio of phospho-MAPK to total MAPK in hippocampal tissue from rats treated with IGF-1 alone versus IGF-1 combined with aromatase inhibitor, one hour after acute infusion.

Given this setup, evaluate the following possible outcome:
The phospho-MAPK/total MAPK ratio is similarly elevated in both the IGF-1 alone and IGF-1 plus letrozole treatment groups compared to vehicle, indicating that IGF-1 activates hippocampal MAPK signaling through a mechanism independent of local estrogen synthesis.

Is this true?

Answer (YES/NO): NO